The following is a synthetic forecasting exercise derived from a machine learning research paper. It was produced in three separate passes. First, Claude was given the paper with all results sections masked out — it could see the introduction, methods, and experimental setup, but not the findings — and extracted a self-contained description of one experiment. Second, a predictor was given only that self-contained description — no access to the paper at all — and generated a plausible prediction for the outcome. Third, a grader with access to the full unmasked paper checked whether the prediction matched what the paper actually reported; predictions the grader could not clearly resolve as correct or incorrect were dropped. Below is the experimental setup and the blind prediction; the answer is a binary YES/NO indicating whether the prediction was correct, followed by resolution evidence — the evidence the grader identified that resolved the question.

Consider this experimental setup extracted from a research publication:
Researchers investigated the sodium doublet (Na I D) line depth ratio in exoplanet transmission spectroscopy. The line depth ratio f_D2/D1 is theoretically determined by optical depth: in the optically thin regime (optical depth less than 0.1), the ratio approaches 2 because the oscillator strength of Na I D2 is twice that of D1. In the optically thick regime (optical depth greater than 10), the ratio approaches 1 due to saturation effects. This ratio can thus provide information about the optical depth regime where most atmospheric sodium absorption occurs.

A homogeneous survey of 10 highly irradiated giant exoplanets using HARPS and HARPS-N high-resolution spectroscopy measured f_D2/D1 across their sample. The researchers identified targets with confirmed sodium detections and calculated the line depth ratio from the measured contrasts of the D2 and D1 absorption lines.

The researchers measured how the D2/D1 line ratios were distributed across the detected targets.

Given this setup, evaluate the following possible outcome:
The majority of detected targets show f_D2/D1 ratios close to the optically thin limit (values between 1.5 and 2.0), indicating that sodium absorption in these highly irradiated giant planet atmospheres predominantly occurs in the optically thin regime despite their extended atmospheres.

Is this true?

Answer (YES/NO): NO